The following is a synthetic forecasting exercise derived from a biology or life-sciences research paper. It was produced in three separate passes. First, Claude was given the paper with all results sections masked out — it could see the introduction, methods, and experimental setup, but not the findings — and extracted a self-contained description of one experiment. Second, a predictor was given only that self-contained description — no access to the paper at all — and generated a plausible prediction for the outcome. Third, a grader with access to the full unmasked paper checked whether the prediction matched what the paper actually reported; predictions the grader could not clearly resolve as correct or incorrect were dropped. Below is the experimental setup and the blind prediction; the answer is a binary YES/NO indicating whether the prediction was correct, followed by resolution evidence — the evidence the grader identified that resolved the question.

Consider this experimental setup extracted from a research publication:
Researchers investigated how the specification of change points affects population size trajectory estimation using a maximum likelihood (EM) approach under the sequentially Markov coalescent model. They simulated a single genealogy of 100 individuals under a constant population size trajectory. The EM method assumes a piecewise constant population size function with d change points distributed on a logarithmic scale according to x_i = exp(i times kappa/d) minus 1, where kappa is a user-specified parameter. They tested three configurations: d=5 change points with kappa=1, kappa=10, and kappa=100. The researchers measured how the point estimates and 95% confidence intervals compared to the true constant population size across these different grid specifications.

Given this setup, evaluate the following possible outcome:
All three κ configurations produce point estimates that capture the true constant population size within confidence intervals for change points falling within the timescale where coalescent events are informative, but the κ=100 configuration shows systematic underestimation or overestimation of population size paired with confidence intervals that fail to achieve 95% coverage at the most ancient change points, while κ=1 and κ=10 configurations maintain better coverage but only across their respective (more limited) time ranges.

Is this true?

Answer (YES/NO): NO